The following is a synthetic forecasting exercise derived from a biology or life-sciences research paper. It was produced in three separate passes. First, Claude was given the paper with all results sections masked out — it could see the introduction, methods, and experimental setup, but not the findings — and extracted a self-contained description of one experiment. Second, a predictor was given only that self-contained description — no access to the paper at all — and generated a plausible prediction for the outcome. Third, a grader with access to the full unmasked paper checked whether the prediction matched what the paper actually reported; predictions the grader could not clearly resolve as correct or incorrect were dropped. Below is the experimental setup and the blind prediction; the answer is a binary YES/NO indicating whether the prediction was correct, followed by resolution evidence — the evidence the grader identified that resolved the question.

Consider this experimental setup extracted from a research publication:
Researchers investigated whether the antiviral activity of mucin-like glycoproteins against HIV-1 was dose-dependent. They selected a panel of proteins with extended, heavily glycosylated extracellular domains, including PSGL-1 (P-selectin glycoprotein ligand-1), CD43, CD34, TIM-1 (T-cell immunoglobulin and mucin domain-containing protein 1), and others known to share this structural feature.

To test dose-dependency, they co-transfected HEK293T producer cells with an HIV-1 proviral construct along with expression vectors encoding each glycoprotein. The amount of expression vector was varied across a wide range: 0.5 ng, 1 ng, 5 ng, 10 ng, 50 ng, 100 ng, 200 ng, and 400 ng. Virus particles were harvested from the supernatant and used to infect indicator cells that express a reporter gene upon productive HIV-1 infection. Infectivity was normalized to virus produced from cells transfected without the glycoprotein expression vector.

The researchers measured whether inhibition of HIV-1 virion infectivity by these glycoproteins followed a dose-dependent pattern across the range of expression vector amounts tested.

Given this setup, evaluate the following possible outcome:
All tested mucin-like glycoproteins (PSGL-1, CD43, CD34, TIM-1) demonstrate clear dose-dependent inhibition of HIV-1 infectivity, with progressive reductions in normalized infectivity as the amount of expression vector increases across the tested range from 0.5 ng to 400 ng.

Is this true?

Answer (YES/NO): YES